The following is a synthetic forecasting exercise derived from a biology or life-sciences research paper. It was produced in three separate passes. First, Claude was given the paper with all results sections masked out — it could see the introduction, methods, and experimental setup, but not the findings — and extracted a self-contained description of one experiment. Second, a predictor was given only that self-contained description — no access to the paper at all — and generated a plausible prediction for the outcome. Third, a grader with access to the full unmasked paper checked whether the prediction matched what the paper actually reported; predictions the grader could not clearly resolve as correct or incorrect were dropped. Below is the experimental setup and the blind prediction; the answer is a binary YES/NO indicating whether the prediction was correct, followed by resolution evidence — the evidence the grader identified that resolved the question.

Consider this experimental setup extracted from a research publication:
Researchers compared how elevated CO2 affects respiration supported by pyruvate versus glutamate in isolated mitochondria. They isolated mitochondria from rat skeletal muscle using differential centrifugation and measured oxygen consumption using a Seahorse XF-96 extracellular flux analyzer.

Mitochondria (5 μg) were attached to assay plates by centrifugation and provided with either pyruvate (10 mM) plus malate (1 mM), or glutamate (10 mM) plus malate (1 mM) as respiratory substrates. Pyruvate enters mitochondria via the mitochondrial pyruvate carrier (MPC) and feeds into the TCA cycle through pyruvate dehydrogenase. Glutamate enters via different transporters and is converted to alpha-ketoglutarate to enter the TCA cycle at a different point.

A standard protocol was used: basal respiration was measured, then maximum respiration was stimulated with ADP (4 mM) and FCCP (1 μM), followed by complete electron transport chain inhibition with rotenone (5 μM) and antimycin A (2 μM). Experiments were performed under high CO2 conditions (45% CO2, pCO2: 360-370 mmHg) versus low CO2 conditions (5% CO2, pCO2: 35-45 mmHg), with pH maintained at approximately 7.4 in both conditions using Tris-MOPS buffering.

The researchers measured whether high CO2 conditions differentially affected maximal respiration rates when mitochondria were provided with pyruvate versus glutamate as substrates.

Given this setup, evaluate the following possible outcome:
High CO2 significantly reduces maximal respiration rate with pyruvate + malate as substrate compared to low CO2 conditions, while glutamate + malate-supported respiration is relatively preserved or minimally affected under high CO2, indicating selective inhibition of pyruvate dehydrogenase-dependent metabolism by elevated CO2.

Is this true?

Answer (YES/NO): NO